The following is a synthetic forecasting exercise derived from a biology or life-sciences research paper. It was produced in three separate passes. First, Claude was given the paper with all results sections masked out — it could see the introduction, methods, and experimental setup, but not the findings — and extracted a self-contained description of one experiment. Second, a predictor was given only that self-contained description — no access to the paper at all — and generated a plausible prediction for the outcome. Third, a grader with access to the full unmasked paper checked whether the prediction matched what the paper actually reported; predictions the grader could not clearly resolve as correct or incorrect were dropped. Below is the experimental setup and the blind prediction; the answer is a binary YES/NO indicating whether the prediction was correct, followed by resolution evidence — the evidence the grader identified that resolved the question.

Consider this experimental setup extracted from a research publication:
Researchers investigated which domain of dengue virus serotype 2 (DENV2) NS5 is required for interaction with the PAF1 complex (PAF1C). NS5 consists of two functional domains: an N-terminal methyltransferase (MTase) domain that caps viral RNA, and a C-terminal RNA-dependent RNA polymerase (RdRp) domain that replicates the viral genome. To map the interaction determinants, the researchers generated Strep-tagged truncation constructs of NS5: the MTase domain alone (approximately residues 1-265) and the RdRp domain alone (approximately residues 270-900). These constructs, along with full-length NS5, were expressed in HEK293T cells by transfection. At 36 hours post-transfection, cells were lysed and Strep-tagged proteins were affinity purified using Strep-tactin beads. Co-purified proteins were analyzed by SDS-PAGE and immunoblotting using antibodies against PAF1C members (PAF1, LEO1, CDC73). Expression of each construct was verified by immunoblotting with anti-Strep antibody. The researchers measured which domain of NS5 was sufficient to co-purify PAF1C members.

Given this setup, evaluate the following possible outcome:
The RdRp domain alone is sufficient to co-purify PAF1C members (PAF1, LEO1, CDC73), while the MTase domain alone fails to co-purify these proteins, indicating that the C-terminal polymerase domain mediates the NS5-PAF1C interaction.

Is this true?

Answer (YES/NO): NO